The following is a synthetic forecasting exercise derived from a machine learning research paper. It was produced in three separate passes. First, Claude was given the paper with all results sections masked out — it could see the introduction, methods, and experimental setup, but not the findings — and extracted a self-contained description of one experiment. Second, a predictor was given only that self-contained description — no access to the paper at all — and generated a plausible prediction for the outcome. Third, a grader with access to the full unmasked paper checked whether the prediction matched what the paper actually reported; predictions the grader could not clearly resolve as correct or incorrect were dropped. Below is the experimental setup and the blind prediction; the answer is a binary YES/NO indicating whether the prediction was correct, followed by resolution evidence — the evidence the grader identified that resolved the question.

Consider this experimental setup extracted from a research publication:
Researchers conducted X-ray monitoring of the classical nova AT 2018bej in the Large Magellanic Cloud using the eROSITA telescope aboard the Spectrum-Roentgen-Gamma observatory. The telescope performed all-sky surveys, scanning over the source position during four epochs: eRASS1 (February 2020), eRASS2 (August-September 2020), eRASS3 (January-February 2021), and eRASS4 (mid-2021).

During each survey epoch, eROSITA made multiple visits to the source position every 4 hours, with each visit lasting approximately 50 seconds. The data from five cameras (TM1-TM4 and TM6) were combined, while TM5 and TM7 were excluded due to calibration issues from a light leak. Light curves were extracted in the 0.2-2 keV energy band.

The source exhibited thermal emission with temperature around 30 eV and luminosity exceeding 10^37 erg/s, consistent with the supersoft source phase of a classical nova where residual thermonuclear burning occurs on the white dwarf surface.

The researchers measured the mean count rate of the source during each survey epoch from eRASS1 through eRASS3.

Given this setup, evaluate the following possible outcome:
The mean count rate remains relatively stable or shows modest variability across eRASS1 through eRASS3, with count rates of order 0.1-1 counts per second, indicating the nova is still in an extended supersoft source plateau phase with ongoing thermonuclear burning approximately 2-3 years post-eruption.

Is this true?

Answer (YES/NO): NO